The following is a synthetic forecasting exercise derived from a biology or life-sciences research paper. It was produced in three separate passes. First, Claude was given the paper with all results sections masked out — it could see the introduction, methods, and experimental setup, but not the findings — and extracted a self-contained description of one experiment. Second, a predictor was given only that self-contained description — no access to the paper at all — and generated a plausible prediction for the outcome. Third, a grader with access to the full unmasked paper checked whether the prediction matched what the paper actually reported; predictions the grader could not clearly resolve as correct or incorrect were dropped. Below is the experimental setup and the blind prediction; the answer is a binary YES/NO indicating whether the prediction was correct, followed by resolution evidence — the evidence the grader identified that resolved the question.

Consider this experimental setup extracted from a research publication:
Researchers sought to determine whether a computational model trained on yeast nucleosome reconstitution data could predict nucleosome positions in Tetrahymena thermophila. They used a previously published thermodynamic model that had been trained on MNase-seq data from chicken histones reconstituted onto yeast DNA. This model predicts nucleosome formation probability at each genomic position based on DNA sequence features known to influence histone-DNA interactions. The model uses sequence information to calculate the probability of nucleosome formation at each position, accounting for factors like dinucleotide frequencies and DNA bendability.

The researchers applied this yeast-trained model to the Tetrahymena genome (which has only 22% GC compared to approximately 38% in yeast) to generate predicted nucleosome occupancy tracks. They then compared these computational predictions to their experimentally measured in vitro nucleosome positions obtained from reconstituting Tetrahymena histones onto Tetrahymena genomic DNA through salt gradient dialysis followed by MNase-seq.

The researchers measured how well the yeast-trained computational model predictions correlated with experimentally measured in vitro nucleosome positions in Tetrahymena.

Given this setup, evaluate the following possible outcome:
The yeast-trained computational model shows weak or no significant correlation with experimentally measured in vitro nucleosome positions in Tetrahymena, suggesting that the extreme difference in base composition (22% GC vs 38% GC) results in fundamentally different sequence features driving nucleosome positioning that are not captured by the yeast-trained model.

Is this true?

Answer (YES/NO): NO